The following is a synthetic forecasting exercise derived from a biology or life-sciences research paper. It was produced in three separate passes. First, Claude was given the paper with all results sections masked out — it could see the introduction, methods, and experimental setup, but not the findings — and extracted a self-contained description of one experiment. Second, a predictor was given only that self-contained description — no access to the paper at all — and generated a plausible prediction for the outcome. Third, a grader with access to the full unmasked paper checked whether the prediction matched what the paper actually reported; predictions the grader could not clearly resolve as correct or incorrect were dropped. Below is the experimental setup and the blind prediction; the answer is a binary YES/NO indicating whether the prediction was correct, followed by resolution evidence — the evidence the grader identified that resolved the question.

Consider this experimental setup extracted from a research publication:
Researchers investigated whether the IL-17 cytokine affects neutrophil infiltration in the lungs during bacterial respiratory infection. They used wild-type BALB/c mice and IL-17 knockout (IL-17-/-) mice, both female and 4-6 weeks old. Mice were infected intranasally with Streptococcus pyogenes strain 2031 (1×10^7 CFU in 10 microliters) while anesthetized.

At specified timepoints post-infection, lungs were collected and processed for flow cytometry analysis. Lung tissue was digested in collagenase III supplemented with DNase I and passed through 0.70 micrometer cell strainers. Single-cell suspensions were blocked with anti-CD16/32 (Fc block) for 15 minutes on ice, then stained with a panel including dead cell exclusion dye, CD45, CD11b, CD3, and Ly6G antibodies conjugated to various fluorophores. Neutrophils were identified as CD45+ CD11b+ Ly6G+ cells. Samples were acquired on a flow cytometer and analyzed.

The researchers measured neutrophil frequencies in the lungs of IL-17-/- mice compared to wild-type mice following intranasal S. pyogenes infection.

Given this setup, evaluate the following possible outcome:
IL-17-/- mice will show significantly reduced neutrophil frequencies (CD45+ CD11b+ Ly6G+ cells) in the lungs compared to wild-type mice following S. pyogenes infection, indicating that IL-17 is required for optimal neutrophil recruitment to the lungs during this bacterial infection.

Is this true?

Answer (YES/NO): YES